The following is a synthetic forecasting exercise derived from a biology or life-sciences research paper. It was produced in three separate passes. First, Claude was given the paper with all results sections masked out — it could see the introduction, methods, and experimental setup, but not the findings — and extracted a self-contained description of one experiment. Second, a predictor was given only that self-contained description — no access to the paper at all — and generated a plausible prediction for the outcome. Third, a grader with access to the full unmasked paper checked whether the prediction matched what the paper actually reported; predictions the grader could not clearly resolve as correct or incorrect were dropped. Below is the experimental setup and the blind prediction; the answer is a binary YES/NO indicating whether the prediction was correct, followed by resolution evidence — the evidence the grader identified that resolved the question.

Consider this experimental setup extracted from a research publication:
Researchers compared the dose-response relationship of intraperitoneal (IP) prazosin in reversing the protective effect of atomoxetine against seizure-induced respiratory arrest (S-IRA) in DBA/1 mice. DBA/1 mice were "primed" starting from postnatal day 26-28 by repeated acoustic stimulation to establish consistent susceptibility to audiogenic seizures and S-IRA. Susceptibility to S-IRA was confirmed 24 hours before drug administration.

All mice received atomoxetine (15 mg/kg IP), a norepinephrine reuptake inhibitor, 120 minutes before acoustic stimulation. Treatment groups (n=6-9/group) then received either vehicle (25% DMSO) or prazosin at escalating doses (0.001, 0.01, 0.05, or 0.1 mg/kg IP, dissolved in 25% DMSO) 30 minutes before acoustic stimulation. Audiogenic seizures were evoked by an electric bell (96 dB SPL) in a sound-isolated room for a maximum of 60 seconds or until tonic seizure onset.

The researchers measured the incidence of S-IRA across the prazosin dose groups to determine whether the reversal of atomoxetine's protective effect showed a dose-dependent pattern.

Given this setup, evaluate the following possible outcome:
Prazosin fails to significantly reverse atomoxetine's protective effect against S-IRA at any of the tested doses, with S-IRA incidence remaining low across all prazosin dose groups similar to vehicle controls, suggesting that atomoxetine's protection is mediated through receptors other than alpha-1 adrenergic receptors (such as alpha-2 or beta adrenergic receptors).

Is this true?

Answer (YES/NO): NO